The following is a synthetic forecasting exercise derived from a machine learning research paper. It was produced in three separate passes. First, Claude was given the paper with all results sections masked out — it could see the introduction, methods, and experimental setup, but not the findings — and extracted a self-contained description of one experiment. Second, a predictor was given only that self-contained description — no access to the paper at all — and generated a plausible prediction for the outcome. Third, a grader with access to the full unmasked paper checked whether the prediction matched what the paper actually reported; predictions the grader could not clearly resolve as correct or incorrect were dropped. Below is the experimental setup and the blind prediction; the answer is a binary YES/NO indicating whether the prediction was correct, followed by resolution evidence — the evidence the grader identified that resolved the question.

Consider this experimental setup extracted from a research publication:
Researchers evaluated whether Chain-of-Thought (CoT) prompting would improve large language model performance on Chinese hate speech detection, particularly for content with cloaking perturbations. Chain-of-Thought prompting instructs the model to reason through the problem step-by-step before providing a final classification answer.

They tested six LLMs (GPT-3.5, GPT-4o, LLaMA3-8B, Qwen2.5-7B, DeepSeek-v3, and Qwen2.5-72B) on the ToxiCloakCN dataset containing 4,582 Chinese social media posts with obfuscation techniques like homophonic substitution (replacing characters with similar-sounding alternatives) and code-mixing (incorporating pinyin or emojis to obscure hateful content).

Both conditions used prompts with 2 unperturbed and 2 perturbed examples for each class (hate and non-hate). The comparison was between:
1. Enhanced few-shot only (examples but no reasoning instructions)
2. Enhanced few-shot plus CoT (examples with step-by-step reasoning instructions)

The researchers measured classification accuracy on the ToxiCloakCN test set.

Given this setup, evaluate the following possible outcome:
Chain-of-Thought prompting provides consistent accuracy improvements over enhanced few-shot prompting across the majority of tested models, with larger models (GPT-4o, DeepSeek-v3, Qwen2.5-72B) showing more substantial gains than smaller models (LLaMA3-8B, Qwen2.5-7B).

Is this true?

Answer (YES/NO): NO